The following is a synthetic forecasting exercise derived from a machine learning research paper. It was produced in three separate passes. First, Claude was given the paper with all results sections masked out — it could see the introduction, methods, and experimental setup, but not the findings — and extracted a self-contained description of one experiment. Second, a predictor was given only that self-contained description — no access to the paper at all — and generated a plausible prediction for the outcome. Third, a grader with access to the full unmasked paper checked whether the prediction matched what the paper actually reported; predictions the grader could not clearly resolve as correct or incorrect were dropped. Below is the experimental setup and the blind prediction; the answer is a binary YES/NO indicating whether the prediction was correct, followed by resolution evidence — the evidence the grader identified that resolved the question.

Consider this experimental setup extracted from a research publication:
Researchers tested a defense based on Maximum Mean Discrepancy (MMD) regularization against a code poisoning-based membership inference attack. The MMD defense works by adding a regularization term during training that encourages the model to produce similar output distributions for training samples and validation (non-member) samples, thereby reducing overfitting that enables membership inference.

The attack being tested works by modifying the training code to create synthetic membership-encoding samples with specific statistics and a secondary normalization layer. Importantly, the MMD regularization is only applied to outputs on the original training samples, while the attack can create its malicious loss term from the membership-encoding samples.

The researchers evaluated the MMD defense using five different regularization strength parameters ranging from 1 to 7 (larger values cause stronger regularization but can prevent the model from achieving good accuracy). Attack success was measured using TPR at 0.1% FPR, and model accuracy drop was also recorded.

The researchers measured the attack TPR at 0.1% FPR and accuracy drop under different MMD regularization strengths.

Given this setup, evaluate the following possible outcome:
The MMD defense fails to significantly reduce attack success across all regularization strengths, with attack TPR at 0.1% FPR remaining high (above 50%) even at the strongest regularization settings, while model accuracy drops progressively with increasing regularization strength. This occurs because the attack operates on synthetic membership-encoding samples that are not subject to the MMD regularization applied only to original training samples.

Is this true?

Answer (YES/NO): NO